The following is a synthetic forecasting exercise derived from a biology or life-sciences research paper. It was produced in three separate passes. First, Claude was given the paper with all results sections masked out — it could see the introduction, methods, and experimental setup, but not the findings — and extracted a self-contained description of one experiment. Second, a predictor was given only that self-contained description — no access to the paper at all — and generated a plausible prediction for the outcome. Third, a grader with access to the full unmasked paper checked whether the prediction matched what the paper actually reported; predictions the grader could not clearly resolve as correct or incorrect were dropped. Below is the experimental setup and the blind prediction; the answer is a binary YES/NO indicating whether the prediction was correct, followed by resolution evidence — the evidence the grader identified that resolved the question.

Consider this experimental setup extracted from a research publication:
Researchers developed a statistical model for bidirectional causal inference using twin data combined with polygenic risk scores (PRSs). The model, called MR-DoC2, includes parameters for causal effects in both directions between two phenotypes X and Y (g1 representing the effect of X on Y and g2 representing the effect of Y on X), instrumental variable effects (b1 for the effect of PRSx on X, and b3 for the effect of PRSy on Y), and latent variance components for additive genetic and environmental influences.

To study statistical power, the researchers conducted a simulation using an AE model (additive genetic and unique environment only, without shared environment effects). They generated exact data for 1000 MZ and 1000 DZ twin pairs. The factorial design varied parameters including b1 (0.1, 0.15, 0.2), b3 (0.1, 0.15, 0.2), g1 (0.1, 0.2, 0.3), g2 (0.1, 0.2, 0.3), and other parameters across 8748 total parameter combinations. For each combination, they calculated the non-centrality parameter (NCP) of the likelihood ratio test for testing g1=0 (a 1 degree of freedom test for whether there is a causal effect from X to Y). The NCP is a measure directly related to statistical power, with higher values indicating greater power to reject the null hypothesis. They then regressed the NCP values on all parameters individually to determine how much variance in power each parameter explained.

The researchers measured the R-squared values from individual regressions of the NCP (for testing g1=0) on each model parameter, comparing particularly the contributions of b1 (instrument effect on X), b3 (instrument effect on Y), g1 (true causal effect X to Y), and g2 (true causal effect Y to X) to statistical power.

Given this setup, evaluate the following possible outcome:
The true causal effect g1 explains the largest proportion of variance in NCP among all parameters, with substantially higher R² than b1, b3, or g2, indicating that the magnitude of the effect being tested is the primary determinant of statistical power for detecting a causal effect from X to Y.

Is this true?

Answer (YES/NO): NO